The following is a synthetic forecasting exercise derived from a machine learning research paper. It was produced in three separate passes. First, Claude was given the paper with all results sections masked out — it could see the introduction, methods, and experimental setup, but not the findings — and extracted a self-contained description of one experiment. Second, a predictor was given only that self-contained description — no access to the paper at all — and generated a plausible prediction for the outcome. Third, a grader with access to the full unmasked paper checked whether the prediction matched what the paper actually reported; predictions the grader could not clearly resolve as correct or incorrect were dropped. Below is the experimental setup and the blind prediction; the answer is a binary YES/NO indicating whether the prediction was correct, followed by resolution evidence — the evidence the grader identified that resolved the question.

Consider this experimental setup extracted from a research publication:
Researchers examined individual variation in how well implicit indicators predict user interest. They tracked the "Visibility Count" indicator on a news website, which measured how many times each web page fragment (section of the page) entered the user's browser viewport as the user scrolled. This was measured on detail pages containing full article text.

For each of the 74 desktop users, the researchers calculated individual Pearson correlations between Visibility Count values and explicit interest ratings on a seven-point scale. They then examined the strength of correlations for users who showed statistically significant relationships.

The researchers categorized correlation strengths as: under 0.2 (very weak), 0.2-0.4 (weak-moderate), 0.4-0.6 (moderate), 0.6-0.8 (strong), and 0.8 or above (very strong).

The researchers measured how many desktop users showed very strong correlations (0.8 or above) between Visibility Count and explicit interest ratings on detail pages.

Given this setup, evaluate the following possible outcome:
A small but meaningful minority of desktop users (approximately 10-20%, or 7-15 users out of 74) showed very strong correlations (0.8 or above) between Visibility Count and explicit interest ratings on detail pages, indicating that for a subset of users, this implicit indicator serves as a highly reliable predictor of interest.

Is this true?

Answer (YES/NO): YES